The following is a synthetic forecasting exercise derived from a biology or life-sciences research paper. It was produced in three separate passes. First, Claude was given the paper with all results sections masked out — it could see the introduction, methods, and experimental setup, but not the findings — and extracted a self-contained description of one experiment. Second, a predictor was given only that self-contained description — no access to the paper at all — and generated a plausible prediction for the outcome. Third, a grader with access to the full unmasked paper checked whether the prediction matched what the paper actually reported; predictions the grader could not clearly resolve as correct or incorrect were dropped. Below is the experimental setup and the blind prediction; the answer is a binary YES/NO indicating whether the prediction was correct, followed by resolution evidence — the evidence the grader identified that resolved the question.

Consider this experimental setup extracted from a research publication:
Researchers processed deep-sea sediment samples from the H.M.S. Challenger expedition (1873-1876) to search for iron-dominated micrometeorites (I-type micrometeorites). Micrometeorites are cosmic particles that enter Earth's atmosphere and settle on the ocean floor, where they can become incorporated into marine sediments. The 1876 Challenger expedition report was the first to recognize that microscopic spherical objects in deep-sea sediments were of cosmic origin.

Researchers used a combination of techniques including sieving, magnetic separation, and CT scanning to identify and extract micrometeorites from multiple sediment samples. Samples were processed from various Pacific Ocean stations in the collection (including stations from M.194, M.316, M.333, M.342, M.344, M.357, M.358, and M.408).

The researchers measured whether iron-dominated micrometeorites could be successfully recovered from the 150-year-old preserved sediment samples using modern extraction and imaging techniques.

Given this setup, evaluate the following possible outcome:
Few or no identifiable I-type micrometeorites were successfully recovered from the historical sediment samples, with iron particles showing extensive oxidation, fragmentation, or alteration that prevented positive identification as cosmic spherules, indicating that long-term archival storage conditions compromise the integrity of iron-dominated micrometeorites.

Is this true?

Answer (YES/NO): NO